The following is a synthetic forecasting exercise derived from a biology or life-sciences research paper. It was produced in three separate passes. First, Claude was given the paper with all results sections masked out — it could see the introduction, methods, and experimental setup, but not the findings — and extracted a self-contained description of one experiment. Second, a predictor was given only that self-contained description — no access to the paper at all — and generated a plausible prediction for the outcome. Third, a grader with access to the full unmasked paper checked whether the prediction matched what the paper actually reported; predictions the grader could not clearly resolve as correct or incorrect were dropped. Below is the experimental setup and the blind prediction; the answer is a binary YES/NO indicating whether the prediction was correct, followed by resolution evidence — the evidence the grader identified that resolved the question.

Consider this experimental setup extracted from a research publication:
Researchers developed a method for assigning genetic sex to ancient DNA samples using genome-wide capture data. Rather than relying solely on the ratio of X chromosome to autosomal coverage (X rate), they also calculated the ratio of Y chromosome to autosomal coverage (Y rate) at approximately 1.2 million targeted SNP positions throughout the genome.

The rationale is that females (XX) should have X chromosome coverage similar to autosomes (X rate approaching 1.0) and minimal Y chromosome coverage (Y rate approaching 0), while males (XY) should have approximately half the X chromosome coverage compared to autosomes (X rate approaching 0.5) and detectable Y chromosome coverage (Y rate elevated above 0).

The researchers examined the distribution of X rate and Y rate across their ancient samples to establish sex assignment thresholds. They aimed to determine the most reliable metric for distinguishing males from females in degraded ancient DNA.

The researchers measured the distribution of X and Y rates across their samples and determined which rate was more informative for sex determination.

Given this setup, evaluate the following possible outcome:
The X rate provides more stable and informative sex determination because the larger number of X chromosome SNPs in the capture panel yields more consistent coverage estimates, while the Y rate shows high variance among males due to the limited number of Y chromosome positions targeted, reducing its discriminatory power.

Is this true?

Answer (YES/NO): NO